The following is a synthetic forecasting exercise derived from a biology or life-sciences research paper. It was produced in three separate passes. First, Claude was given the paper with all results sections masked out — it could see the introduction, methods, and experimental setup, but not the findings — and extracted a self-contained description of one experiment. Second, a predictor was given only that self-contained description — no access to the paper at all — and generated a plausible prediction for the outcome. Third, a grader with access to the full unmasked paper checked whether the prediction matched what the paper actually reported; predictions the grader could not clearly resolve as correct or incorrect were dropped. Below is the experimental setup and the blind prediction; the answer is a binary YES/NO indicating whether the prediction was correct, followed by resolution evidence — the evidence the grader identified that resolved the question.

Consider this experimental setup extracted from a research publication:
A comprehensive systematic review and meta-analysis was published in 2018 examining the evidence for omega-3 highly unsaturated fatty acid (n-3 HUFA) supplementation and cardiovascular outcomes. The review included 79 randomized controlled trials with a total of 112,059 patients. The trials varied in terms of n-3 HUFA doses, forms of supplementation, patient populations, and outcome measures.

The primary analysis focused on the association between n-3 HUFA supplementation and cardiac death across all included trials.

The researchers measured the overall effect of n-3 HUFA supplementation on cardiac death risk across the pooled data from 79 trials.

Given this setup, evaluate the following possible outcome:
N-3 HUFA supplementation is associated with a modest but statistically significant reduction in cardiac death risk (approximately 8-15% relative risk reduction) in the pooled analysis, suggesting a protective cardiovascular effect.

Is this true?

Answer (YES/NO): YES